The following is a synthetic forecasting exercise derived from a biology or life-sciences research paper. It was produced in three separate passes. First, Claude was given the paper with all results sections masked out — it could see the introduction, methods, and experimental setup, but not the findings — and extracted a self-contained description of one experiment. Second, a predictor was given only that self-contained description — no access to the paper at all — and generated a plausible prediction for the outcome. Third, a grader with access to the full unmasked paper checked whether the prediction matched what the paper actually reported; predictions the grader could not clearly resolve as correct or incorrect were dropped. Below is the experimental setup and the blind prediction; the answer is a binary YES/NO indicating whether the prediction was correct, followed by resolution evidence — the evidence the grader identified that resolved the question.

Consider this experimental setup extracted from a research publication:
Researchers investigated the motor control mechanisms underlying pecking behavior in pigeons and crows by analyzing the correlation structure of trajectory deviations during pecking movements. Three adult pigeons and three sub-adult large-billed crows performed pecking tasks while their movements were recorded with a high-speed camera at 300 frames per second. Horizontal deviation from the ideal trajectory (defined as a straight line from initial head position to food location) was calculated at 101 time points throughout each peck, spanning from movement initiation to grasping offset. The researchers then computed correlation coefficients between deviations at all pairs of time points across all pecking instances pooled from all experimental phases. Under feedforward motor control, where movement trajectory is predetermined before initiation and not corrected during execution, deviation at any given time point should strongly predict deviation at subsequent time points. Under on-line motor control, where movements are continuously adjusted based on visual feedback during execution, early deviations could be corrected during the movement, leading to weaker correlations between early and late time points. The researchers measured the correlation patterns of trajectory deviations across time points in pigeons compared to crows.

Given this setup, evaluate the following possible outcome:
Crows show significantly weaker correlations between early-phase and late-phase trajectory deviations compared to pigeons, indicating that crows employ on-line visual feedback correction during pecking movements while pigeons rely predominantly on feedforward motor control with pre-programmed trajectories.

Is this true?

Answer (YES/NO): YES